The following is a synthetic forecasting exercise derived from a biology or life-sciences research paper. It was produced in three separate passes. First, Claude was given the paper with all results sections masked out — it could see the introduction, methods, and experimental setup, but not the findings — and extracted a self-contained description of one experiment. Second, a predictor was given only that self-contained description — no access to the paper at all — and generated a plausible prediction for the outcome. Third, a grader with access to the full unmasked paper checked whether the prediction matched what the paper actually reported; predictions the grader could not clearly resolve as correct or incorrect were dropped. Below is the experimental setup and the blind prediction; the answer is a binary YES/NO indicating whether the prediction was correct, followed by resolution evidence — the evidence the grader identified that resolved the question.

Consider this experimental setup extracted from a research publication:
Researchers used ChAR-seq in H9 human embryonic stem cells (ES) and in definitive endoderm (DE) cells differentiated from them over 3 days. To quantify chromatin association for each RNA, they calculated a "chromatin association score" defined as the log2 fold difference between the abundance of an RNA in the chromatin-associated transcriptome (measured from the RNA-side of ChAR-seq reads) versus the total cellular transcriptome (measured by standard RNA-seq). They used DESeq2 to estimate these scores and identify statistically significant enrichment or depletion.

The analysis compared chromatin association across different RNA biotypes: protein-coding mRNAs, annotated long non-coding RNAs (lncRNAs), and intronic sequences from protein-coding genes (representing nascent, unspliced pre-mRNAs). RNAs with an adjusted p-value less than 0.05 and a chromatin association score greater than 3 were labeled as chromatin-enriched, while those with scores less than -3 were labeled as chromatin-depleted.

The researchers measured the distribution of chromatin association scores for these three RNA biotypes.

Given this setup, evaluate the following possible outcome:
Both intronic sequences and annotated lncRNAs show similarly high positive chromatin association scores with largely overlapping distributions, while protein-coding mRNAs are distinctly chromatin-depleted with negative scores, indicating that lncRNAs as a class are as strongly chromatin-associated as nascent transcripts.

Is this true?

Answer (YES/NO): NO